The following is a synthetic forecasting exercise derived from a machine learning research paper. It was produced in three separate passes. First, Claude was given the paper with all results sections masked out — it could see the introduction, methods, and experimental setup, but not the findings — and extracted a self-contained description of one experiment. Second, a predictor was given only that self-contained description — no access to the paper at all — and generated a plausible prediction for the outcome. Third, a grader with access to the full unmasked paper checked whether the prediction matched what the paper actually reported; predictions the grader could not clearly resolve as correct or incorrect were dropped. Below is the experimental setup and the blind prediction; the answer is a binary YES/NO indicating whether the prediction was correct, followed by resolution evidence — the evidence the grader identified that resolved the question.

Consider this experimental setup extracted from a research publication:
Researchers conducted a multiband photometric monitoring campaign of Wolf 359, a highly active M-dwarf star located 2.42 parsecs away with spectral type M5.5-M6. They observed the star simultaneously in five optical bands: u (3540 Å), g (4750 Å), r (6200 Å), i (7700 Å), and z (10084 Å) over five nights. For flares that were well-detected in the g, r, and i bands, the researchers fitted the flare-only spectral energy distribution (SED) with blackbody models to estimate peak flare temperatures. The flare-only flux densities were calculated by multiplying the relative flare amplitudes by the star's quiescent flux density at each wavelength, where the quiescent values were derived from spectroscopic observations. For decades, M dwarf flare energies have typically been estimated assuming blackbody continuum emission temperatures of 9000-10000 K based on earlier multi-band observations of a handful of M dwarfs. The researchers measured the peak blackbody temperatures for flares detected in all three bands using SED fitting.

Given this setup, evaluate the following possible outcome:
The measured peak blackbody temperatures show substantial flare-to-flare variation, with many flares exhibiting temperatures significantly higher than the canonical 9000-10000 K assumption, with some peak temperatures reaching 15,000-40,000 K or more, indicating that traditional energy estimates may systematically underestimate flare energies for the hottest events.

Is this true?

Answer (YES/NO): NO